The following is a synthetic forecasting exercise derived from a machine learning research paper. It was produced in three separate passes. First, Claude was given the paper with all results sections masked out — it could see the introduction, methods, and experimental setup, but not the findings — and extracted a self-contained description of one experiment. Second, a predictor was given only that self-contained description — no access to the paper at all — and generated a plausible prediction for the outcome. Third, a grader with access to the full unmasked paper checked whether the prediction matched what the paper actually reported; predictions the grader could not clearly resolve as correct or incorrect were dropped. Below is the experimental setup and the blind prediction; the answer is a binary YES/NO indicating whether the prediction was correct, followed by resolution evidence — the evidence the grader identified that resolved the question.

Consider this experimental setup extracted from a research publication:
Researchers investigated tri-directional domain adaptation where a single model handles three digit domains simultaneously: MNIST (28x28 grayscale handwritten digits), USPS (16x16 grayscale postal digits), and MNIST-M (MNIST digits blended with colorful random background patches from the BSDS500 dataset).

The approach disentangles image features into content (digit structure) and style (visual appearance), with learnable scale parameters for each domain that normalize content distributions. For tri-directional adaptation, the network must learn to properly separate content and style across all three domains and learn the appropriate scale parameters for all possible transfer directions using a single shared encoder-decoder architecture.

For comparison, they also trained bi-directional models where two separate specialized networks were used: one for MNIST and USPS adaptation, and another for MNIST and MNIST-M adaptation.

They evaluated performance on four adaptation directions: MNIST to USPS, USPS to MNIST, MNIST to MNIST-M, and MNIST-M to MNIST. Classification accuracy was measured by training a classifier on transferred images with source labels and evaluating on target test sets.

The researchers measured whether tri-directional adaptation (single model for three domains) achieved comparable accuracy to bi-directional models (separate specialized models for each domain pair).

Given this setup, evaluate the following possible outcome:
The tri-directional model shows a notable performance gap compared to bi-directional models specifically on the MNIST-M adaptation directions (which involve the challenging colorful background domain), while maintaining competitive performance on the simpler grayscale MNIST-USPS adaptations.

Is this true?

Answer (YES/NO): NO